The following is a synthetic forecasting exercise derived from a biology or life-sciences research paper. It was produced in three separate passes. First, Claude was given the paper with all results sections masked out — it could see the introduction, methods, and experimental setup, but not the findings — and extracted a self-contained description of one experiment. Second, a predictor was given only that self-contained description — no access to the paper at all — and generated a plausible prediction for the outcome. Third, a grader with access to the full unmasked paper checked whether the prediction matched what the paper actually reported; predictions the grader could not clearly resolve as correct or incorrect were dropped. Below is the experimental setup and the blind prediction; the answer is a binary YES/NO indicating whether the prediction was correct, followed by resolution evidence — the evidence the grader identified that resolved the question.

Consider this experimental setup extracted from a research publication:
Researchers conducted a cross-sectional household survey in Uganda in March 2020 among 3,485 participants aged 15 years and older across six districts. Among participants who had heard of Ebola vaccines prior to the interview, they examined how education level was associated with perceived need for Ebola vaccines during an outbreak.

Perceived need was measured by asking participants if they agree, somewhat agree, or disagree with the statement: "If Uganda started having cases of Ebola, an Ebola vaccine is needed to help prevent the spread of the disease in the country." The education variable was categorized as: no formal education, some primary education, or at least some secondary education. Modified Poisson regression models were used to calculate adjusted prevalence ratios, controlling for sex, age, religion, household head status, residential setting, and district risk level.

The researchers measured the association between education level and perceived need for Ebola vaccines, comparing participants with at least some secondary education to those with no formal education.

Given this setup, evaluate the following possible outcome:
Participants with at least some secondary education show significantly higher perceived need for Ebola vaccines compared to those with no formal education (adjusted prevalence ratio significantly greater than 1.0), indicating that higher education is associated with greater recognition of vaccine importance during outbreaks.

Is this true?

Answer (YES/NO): NO